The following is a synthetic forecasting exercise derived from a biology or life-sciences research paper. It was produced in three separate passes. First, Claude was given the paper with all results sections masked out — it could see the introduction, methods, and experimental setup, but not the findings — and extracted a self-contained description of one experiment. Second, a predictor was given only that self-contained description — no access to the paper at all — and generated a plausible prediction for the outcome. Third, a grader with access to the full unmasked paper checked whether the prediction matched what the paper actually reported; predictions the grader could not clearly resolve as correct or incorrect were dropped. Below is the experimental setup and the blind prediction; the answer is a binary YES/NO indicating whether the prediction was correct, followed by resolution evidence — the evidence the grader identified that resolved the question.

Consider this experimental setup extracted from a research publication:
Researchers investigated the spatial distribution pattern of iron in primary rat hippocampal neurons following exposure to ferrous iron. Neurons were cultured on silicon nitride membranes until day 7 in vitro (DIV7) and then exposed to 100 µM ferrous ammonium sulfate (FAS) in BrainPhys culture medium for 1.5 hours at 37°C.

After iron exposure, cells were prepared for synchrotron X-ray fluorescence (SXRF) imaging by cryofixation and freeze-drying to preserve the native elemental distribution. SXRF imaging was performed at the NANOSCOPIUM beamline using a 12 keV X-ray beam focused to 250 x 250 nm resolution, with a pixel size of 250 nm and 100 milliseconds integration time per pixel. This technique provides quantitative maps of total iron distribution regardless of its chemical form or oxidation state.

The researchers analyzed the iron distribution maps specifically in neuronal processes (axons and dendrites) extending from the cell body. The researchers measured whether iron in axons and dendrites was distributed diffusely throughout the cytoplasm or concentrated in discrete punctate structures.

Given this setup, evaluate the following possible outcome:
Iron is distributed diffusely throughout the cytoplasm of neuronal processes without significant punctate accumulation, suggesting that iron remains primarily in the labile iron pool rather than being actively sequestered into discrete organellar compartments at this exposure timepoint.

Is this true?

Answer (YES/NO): NO